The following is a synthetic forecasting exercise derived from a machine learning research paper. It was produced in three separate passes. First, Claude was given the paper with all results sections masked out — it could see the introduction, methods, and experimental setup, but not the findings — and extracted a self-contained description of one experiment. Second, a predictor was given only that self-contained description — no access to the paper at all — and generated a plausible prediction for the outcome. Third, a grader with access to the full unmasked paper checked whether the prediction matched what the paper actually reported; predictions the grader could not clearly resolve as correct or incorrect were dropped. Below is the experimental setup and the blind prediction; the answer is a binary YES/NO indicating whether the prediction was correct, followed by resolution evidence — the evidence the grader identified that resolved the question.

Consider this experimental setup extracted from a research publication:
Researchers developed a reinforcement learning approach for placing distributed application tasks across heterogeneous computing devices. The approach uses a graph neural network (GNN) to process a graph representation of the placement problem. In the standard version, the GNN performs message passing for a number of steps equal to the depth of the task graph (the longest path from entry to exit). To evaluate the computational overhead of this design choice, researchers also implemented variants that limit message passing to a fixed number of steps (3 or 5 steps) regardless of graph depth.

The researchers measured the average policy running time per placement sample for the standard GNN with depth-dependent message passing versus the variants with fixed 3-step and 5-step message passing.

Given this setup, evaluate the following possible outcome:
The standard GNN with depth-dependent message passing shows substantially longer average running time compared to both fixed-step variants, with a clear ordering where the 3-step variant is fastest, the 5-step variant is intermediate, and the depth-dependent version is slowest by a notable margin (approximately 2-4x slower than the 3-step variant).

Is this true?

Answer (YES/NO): YES